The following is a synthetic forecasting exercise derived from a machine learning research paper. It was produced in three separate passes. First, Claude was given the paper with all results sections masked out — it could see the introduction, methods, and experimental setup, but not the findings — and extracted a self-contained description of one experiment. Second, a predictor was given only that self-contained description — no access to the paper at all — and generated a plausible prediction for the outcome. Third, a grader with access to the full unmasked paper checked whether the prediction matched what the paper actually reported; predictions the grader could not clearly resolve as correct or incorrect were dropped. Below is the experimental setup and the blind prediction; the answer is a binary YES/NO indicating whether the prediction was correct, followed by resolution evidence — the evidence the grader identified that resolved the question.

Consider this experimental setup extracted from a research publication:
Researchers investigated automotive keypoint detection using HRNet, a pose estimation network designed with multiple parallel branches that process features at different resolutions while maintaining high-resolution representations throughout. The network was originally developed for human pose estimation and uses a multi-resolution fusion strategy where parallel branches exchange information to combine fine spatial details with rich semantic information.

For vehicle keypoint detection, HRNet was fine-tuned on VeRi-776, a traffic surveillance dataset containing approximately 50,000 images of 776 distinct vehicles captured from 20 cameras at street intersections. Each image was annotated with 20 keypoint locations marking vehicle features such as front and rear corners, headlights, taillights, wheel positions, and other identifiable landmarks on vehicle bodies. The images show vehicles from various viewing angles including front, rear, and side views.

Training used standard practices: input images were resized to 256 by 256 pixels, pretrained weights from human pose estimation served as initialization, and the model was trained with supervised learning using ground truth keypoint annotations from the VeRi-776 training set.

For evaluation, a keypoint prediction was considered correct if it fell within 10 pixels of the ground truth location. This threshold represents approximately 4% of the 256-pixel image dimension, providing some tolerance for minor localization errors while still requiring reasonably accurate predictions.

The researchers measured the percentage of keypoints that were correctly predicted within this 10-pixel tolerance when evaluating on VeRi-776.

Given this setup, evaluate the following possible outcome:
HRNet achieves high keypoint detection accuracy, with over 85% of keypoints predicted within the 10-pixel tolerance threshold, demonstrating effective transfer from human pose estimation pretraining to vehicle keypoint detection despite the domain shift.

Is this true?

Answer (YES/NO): YES